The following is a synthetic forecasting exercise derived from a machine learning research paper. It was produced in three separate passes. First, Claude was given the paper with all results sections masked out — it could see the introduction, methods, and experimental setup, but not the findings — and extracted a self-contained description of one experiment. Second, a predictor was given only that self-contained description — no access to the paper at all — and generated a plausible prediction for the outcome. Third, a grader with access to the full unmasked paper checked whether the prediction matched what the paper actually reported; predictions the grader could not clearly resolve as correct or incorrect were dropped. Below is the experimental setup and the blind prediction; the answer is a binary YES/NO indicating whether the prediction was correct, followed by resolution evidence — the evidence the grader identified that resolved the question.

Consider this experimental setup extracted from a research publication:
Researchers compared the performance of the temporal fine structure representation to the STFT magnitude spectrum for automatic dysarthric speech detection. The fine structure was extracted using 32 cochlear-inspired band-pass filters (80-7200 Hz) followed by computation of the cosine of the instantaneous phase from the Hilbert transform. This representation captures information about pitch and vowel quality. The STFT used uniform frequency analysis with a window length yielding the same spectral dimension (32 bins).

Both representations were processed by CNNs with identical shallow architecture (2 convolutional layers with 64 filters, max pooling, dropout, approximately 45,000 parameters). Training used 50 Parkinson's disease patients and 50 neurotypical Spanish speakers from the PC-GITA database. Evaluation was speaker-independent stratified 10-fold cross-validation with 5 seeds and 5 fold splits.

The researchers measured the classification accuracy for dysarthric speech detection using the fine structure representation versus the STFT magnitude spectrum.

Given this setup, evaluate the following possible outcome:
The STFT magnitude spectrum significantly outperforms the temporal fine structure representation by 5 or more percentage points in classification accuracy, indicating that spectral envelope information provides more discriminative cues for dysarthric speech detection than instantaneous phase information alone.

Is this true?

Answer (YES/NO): NO